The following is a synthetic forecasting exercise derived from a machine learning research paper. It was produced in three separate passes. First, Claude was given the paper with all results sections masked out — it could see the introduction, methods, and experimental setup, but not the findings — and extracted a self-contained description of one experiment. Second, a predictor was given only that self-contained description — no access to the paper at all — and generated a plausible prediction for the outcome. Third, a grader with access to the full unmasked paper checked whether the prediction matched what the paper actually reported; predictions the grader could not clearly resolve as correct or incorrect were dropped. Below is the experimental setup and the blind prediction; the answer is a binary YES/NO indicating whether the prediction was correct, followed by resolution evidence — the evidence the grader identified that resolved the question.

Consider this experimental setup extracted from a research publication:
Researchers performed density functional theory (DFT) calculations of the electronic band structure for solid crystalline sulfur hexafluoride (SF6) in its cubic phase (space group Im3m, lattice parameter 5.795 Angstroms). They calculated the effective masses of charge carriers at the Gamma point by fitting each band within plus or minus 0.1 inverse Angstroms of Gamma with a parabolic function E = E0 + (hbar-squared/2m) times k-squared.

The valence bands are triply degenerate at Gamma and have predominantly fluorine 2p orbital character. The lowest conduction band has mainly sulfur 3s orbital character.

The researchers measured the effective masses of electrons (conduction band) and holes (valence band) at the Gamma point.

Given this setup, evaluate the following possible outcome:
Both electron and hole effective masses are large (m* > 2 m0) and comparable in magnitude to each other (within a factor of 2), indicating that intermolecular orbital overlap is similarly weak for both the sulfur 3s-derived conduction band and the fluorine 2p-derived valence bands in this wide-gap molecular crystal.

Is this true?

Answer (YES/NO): NO